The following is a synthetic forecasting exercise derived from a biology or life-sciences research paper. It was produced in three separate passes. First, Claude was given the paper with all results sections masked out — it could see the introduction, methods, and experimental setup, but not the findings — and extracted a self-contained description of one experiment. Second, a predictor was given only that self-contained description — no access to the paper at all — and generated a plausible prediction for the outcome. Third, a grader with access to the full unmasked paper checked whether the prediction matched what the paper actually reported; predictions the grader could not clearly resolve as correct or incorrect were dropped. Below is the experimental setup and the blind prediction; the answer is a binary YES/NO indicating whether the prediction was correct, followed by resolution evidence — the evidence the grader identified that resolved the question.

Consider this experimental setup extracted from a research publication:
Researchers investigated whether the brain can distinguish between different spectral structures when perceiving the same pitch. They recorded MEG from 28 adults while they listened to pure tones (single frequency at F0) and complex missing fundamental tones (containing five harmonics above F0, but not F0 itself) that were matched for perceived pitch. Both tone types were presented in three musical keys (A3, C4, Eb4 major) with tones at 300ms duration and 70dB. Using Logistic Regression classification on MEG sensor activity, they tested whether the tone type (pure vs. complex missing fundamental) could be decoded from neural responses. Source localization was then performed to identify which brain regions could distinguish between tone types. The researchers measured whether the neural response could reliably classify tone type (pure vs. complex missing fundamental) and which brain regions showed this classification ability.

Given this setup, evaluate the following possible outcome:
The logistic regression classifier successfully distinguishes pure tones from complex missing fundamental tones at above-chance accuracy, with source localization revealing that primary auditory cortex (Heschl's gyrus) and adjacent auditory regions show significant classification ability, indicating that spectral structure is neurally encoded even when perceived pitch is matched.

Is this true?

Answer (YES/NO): YES